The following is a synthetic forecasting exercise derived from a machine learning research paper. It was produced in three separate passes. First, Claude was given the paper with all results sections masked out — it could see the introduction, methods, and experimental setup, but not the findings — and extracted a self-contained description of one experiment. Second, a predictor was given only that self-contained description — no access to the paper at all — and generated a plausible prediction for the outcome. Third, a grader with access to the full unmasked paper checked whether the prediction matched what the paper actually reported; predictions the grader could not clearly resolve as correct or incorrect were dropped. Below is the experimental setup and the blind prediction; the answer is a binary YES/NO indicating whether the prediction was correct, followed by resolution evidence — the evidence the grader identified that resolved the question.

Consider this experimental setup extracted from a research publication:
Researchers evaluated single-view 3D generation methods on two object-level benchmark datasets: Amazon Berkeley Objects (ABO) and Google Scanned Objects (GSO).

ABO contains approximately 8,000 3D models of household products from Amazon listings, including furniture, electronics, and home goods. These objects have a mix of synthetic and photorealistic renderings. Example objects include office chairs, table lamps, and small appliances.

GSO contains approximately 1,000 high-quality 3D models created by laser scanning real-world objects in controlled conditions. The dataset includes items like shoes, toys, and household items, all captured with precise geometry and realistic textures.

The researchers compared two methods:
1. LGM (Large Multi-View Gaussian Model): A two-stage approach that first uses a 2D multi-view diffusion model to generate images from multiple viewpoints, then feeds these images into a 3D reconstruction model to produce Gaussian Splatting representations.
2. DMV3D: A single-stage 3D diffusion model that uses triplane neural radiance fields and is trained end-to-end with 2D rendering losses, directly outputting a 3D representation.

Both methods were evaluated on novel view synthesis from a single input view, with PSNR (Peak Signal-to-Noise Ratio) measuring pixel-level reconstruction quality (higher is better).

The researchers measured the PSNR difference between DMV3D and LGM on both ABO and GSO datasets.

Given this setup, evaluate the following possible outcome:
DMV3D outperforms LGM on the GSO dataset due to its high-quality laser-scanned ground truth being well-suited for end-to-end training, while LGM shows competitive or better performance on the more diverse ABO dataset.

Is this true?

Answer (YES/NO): NO